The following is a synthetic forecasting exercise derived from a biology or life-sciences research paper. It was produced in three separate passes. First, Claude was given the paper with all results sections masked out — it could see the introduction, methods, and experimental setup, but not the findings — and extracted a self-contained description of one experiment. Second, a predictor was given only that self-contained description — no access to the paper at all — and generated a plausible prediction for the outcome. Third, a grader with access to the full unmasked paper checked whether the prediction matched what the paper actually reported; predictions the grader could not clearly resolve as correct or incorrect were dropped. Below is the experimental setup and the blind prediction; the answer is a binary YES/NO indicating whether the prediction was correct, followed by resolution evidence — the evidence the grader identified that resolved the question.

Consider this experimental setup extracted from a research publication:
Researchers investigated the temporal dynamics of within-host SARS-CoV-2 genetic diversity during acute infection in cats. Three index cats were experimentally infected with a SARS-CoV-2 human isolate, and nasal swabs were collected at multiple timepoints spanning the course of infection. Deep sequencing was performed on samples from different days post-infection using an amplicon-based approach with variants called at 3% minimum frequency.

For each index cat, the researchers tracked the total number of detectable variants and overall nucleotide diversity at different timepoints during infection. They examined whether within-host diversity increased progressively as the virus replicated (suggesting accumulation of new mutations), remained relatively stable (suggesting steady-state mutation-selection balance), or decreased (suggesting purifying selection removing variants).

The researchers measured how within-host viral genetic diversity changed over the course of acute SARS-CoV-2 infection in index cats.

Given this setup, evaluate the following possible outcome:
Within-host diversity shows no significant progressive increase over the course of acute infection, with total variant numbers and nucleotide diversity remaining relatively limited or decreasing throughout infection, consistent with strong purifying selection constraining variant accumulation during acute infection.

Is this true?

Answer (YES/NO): NO